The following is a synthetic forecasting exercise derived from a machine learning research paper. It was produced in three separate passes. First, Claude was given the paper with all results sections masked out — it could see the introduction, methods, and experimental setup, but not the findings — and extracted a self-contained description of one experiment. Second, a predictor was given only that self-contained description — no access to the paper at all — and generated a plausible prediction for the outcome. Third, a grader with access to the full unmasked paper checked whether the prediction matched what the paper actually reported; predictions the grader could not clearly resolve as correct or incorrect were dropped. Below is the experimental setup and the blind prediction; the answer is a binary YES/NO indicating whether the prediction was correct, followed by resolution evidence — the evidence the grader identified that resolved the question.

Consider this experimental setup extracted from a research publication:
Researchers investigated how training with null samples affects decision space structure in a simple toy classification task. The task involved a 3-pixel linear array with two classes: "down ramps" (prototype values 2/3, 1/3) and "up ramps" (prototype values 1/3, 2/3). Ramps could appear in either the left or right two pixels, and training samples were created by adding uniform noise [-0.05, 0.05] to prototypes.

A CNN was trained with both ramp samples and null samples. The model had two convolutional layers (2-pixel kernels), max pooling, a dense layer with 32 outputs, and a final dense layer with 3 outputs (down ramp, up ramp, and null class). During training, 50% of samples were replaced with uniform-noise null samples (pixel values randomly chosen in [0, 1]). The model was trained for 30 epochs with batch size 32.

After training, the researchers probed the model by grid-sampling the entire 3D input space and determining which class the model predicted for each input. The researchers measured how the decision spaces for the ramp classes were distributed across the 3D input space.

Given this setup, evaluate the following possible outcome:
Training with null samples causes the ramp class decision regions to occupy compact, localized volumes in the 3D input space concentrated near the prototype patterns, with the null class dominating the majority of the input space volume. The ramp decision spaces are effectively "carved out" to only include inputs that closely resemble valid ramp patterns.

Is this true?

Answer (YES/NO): YES